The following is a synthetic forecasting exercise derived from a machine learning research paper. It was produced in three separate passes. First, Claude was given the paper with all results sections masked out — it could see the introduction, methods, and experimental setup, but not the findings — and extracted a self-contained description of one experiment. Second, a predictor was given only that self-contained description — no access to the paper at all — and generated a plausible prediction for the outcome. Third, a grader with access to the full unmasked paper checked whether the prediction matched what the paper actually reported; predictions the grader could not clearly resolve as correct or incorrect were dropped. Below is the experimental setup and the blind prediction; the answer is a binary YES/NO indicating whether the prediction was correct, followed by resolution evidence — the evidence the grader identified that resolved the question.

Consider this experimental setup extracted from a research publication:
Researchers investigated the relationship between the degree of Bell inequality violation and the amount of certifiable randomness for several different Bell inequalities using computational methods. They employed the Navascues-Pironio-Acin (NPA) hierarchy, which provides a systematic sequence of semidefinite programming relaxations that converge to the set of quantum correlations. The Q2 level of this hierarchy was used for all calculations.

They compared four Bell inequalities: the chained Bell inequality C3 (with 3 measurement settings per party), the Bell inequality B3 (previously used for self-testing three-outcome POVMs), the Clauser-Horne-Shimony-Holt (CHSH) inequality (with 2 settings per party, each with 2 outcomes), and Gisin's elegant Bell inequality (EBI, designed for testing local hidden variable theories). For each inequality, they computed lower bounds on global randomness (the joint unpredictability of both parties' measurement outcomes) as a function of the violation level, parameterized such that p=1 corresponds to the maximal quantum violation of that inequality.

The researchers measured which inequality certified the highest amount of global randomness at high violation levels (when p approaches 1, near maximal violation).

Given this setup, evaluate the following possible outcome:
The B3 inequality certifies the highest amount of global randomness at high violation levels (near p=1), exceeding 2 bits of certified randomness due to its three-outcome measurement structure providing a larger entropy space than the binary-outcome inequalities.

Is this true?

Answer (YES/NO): NO